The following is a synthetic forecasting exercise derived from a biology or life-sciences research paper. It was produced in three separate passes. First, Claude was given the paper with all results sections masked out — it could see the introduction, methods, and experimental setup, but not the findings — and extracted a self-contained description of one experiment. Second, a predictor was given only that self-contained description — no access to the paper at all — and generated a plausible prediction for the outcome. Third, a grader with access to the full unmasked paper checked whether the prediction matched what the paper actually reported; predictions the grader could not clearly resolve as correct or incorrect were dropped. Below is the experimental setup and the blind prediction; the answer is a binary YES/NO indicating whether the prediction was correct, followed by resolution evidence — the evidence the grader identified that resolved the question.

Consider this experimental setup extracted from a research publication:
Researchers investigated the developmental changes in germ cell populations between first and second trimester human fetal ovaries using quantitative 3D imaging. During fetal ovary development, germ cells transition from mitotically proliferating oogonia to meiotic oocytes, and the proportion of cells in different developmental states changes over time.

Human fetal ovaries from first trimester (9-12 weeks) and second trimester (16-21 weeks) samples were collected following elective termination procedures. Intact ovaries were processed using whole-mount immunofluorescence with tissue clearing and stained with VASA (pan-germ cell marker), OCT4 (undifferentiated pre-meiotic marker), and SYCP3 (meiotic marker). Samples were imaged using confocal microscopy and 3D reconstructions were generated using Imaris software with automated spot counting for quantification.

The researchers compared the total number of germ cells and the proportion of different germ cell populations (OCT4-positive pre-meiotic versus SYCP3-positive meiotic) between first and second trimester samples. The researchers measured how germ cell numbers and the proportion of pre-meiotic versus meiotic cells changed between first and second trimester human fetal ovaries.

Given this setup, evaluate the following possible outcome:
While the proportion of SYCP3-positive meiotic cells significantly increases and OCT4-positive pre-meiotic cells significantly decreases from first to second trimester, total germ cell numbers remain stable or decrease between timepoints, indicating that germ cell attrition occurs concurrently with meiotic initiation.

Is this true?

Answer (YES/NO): YES